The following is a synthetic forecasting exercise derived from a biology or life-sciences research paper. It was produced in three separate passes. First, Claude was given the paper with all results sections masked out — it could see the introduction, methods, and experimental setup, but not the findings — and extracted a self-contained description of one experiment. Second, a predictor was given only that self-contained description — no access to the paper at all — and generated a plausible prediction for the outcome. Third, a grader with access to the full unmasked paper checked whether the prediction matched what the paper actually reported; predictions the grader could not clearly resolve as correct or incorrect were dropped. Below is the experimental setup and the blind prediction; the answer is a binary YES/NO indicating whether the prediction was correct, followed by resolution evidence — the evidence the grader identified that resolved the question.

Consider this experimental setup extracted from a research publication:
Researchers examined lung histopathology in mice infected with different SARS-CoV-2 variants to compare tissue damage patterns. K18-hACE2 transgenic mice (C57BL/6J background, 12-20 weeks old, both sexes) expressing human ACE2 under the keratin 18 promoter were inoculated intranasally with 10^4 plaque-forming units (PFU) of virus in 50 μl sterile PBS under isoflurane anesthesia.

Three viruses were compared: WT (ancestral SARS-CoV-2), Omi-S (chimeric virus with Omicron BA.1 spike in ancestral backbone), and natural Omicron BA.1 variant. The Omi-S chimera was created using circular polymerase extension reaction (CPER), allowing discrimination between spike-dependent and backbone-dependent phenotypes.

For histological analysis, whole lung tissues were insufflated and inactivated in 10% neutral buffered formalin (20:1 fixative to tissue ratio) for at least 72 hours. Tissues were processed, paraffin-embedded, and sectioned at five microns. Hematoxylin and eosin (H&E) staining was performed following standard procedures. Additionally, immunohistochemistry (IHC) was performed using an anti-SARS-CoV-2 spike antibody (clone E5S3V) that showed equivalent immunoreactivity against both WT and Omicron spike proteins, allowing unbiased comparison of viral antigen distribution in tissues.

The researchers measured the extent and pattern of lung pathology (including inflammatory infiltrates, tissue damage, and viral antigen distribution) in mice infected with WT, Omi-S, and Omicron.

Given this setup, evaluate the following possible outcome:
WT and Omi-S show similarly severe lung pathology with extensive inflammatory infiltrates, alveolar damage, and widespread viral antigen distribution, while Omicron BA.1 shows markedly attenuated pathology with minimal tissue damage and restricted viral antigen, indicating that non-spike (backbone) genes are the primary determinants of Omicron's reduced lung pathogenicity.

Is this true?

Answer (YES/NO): NO